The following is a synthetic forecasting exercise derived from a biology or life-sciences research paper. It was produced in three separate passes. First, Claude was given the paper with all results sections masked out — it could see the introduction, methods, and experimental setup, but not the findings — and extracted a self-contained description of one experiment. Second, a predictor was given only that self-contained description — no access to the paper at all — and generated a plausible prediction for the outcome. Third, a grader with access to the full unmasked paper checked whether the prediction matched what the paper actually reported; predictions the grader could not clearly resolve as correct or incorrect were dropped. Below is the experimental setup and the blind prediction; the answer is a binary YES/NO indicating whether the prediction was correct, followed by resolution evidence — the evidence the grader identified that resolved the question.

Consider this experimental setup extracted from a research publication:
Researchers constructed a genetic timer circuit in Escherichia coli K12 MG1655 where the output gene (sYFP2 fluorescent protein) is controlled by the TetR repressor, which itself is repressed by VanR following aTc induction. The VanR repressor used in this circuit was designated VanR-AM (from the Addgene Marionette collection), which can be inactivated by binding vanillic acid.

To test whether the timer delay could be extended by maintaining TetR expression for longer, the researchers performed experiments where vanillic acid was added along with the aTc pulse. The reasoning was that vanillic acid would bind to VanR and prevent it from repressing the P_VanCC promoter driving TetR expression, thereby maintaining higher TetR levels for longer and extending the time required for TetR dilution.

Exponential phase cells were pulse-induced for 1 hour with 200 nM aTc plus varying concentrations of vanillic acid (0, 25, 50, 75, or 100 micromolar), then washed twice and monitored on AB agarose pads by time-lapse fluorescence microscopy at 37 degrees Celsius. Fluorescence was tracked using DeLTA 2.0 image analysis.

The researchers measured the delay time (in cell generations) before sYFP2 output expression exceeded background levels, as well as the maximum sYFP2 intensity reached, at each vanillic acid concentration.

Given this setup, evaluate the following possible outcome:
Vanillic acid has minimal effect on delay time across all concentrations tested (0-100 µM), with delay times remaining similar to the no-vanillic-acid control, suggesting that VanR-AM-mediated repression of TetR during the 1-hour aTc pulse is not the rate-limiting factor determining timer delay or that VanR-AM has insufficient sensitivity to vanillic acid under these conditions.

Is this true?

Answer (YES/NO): NO